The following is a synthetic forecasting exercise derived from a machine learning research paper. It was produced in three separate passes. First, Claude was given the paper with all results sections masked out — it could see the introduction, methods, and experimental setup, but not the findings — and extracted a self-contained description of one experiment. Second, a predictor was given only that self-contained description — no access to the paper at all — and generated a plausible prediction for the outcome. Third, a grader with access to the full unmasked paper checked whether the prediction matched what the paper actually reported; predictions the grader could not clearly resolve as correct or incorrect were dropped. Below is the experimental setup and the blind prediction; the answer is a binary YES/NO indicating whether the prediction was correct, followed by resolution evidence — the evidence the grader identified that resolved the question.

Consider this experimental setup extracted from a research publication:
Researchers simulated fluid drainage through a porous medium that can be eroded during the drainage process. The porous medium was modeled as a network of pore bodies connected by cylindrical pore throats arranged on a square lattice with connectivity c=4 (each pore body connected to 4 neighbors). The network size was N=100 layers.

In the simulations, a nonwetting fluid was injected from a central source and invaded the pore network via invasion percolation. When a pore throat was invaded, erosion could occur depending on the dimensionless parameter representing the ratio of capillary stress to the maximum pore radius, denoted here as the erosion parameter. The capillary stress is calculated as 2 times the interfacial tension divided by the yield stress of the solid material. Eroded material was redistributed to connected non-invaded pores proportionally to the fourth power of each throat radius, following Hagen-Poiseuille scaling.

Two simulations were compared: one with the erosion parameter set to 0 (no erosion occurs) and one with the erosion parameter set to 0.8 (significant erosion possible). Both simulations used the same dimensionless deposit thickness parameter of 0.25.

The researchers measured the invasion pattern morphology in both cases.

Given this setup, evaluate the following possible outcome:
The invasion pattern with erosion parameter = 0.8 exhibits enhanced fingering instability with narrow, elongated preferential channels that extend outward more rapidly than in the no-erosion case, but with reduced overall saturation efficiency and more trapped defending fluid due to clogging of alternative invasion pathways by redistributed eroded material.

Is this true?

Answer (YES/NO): NO